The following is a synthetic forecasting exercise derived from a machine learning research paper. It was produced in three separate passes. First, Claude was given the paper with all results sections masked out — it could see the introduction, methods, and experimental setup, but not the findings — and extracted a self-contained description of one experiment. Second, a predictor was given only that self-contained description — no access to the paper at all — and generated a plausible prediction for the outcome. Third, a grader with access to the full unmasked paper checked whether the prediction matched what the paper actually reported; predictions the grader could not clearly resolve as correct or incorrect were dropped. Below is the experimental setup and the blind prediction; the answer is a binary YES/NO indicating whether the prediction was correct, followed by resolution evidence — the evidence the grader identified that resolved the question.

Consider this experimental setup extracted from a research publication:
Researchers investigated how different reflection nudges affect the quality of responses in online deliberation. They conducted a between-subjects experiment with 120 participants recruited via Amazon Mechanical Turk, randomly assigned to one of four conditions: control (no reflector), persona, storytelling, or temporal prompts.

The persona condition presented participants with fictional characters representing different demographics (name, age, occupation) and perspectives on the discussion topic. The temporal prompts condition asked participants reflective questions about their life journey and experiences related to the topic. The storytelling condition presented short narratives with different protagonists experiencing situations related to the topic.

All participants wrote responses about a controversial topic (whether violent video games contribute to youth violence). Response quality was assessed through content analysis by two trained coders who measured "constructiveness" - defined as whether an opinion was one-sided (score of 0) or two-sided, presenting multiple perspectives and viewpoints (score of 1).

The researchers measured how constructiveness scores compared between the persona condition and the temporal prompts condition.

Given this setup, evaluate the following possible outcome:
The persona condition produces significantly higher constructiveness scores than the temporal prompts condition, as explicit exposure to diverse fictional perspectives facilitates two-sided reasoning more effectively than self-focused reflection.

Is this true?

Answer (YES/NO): YES